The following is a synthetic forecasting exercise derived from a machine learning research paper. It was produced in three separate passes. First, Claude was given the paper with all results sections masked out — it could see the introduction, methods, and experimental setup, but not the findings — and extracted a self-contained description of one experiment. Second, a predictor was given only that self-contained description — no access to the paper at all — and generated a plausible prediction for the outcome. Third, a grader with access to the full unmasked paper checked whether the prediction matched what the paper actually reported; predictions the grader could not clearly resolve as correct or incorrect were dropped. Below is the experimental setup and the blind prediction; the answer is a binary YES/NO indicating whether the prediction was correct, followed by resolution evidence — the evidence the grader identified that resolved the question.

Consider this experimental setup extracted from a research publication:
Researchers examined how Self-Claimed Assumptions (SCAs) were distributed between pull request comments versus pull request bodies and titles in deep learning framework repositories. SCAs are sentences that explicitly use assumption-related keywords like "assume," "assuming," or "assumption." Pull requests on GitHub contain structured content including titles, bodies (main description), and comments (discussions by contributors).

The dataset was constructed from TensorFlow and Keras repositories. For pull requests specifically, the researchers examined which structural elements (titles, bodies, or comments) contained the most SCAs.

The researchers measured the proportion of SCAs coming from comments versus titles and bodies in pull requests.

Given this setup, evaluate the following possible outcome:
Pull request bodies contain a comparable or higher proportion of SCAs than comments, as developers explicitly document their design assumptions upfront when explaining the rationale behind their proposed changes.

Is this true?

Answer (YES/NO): NO